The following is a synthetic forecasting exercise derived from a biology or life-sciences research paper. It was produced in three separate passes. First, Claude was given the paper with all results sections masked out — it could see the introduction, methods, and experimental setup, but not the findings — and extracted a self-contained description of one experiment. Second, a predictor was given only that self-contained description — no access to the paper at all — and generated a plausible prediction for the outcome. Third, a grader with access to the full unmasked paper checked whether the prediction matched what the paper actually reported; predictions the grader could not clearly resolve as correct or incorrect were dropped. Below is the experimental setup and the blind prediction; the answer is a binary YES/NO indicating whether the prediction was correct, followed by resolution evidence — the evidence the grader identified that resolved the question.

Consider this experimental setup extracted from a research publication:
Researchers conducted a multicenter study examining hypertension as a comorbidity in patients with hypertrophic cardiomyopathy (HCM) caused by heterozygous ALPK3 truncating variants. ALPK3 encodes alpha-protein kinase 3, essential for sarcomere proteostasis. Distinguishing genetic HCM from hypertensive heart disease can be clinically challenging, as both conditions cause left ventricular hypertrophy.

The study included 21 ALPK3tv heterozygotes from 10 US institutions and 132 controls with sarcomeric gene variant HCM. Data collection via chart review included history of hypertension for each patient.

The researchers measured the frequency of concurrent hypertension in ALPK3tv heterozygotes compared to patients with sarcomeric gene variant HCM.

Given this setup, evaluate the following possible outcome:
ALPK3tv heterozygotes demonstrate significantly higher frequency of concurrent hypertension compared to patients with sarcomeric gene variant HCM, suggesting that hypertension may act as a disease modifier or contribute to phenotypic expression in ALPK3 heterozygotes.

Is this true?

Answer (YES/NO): NO